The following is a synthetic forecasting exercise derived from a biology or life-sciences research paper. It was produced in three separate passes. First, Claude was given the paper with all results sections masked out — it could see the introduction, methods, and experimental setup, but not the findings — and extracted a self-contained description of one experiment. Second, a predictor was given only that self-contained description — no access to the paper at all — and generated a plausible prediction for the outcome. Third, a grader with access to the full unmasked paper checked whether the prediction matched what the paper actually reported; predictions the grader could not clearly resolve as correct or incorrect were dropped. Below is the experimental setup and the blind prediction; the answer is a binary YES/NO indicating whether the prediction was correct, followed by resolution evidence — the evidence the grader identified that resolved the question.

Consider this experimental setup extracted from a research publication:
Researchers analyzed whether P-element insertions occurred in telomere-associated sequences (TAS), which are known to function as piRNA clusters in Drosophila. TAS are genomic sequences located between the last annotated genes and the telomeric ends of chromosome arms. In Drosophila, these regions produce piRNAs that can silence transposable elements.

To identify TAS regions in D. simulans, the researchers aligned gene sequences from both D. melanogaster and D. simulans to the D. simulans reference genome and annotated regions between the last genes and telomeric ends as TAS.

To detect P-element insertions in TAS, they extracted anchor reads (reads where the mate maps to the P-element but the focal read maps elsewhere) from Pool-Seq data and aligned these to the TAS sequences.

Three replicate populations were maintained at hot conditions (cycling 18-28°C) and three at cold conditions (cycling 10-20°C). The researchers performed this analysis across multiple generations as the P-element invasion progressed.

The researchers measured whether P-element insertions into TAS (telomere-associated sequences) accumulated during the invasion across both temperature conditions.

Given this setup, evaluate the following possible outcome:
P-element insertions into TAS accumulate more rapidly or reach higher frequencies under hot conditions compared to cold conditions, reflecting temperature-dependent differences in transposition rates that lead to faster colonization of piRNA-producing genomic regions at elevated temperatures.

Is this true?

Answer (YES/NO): YES